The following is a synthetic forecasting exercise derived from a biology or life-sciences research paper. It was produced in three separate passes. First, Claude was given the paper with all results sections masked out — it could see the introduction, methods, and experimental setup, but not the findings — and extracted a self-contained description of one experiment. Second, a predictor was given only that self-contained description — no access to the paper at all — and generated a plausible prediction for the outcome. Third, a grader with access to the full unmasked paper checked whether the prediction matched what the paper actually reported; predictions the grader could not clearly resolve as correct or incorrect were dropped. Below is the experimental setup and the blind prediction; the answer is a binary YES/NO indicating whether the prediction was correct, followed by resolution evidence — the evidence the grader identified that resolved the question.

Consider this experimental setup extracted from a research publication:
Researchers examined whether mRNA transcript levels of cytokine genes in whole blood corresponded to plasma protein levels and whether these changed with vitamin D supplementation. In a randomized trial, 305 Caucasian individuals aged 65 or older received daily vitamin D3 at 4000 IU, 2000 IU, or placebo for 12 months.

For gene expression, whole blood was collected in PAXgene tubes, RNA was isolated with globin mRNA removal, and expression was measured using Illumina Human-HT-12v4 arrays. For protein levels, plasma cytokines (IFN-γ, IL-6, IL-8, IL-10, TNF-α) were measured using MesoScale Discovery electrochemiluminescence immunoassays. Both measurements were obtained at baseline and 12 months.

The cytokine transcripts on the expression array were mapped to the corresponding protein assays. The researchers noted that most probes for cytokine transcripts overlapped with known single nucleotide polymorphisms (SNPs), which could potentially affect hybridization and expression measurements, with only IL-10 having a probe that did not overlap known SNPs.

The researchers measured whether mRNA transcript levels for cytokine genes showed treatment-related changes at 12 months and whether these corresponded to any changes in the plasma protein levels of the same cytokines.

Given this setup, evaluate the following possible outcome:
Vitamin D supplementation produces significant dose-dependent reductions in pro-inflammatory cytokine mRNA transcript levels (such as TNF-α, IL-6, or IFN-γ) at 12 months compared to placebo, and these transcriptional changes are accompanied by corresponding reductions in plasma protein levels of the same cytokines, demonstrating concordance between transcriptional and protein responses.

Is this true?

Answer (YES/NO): NO